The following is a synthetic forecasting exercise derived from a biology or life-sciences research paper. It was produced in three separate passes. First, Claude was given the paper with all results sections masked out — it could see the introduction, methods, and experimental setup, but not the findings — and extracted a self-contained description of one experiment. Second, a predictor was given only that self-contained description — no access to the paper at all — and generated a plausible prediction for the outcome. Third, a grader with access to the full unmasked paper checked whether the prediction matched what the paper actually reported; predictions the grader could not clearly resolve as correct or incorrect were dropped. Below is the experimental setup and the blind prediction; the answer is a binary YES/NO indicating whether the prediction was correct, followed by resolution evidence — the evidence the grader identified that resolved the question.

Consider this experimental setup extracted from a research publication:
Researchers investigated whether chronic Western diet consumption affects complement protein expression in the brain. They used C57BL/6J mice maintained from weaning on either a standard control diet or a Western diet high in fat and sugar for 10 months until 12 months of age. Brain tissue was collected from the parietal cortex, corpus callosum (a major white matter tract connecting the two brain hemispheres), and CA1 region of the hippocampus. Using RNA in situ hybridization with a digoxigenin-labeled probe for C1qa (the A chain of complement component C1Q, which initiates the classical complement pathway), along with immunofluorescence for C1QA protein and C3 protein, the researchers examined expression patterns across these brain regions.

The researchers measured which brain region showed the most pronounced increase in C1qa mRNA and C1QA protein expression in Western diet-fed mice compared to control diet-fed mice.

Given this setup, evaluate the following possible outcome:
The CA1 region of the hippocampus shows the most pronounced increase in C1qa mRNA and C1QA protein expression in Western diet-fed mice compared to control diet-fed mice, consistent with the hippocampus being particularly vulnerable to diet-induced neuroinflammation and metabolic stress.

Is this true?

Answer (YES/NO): NO